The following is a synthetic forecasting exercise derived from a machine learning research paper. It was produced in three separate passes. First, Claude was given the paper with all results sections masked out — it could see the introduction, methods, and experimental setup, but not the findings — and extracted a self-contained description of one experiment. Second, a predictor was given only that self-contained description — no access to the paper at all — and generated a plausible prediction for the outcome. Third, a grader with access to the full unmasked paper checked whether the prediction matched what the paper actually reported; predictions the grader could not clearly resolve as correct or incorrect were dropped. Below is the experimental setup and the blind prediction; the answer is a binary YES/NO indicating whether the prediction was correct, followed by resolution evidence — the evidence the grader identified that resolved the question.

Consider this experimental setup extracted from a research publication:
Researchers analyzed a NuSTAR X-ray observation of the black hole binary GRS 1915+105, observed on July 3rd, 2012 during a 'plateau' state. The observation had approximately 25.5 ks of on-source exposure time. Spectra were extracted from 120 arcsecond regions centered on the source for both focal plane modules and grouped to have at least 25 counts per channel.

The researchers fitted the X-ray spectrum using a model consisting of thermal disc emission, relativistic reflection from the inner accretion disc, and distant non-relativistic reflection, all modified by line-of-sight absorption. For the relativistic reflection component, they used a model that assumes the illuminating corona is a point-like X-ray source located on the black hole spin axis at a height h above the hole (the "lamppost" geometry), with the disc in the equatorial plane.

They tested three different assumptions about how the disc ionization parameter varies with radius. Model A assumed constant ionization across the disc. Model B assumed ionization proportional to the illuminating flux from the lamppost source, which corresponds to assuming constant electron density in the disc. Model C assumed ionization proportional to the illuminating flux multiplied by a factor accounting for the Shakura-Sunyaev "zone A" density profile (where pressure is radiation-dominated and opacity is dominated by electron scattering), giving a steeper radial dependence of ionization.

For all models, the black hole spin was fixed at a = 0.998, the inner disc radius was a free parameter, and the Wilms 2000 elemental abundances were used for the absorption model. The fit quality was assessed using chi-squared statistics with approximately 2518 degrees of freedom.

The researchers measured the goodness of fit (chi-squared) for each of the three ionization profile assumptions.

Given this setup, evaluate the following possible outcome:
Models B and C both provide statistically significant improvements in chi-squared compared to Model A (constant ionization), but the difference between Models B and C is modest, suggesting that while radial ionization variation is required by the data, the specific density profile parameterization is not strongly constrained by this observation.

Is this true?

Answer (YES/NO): NO